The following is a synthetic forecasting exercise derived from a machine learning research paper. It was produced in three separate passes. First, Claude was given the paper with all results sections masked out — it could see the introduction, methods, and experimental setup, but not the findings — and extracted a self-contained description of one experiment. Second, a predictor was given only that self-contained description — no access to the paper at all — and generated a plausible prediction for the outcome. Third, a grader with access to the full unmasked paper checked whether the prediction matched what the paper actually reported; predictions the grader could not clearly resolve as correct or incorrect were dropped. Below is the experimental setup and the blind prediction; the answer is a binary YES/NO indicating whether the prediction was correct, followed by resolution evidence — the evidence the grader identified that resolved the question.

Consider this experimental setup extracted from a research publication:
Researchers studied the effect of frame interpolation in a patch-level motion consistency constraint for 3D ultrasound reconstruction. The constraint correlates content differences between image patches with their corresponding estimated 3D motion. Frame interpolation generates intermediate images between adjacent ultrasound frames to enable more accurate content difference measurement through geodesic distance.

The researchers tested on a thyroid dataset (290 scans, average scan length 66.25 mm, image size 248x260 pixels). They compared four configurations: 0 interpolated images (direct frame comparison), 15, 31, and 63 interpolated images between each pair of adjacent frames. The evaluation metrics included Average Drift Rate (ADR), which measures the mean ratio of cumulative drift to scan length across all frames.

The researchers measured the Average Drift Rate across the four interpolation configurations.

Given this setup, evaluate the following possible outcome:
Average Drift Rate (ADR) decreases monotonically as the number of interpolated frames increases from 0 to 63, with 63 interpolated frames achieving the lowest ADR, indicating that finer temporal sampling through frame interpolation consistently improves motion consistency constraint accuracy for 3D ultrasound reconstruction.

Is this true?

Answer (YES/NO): YES